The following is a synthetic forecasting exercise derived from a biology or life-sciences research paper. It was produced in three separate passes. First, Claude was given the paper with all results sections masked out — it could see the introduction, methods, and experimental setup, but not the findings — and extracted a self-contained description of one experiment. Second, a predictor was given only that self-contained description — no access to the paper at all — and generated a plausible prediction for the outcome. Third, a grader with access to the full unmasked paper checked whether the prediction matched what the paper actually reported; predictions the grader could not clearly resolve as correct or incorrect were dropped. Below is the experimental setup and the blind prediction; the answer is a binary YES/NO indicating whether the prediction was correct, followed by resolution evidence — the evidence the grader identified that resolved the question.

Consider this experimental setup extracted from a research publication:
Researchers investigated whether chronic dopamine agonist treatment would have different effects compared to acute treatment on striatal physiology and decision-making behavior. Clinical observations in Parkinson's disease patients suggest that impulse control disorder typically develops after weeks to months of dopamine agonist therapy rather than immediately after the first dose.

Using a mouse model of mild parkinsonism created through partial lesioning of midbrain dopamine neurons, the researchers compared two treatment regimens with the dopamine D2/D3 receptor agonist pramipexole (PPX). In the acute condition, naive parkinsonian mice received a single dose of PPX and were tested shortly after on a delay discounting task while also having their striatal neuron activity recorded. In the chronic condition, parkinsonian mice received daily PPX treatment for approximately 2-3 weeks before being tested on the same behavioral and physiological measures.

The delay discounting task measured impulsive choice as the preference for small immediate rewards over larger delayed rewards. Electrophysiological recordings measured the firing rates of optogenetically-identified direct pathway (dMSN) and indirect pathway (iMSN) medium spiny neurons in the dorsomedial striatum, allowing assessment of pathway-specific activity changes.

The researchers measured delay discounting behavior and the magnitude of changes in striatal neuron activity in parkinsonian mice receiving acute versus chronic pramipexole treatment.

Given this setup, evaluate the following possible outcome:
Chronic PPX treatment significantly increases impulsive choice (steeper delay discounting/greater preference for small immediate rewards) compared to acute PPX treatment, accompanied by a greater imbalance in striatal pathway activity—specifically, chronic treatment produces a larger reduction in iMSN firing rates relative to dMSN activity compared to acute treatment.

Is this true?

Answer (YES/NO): NO